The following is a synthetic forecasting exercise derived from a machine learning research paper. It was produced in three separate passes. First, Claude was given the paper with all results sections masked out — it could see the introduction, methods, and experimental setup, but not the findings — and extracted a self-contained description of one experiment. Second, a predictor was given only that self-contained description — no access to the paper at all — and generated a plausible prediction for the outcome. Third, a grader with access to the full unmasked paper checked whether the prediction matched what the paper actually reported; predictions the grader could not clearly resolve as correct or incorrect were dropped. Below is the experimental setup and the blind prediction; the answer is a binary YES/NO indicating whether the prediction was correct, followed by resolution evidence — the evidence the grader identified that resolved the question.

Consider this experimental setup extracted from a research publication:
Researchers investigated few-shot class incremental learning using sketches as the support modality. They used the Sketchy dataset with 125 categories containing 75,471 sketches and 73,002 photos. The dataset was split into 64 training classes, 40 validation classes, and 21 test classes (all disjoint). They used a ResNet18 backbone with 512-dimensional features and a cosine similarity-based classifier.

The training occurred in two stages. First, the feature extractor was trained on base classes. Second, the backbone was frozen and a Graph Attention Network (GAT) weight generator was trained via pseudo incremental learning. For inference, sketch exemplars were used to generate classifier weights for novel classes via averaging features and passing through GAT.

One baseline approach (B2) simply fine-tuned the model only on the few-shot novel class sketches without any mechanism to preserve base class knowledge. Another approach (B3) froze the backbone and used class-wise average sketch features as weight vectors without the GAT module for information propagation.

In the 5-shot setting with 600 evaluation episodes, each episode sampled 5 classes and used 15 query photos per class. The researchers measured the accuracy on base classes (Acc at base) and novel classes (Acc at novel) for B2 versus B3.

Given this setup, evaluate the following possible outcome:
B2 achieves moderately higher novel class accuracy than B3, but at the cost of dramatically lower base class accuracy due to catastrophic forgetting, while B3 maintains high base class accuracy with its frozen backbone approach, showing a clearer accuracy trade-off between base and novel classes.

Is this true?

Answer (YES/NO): NO